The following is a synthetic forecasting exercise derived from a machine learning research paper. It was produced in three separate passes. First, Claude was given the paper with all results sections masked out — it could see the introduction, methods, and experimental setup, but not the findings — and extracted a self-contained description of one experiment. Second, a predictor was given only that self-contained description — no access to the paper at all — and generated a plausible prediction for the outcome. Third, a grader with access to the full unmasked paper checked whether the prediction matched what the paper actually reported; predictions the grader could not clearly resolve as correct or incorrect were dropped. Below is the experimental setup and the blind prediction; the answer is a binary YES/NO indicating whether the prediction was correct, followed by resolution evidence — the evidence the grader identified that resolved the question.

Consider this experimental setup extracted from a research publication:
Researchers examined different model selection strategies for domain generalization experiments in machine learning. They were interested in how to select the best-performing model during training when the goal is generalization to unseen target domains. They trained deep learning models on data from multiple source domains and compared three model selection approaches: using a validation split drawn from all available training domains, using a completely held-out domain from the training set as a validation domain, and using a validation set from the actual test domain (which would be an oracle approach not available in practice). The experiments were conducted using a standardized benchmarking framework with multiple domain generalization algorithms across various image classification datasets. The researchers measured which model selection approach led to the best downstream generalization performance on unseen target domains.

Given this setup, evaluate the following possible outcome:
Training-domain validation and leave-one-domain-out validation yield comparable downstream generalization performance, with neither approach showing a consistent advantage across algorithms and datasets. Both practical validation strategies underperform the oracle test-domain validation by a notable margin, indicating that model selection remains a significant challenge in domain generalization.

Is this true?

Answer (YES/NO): NO